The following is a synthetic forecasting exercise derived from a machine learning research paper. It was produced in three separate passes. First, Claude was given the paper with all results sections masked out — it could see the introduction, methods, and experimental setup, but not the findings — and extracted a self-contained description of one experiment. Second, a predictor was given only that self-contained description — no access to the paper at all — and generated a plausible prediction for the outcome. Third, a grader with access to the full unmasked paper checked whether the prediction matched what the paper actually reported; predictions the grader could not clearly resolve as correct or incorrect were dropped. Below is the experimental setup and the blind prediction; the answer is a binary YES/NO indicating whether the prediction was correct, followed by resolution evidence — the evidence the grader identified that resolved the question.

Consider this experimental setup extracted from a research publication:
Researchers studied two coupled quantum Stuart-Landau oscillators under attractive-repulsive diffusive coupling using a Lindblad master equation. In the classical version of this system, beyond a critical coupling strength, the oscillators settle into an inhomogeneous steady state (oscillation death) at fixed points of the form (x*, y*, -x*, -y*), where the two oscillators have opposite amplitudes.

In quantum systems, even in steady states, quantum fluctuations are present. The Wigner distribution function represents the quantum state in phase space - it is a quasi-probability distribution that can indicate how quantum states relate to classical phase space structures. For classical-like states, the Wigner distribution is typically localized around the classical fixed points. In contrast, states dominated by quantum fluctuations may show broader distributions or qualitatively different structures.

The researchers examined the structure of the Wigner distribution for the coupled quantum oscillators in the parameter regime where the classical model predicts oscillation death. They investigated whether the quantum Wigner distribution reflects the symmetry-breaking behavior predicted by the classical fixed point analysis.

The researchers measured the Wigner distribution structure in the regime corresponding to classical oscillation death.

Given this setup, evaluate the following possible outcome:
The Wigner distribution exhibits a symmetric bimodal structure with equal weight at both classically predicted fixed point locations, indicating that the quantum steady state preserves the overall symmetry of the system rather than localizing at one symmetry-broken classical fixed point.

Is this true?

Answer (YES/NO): YES